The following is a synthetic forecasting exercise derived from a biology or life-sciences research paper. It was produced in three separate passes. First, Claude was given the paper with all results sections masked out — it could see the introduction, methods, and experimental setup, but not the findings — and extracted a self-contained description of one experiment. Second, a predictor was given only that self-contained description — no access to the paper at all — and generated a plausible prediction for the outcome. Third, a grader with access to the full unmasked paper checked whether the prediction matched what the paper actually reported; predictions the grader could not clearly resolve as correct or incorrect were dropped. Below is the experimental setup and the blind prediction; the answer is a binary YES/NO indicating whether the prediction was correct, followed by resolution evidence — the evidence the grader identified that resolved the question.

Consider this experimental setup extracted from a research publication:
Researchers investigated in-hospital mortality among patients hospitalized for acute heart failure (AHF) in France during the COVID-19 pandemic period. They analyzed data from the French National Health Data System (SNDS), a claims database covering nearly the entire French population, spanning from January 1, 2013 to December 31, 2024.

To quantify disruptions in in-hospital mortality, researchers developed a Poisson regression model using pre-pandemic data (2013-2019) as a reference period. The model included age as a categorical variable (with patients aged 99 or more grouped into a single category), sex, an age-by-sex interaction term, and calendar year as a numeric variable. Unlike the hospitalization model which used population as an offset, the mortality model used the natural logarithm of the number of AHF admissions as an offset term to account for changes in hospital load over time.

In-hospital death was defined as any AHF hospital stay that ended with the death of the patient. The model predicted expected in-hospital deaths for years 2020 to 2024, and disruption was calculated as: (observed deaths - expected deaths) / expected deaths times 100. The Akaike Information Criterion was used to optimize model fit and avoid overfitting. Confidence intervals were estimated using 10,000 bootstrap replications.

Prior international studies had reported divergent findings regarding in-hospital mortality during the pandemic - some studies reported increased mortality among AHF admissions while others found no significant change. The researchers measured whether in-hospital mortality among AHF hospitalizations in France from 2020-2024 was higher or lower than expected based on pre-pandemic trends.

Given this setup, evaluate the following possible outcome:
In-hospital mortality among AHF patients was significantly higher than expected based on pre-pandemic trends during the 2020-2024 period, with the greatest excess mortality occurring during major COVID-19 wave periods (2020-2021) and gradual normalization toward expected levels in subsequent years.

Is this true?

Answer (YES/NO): NO